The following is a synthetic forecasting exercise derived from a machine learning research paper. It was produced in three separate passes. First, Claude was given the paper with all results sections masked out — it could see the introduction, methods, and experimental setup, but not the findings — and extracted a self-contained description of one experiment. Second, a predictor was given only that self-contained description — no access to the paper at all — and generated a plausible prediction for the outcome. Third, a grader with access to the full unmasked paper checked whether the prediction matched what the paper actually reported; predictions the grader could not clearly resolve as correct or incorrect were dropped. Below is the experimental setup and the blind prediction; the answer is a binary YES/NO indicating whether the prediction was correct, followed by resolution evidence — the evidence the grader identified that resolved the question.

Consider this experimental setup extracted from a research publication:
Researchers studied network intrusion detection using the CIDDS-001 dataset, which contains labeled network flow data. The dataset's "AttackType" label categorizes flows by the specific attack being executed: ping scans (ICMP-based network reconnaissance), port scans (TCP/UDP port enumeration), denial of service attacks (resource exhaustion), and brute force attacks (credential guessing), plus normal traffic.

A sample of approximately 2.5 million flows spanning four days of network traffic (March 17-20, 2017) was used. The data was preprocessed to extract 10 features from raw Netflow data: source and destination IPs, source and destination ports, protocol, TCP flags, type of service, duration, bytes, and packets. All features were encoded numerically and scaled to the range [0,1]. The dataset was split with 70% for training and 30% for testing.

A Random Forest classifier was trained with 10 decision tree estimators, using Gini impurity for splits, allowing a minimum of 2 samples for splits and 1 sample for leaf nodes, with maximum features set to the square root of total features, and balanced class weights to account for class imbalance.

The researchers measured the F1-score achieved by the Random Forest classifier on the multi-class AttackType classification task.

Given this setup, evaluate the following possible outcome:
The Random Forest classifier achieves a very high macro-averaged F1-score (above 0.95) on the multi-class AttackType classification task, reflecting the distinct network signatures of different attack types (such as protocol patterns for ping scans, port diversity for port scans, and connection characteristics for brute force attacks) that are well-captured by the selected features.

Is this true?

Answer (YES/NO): NO